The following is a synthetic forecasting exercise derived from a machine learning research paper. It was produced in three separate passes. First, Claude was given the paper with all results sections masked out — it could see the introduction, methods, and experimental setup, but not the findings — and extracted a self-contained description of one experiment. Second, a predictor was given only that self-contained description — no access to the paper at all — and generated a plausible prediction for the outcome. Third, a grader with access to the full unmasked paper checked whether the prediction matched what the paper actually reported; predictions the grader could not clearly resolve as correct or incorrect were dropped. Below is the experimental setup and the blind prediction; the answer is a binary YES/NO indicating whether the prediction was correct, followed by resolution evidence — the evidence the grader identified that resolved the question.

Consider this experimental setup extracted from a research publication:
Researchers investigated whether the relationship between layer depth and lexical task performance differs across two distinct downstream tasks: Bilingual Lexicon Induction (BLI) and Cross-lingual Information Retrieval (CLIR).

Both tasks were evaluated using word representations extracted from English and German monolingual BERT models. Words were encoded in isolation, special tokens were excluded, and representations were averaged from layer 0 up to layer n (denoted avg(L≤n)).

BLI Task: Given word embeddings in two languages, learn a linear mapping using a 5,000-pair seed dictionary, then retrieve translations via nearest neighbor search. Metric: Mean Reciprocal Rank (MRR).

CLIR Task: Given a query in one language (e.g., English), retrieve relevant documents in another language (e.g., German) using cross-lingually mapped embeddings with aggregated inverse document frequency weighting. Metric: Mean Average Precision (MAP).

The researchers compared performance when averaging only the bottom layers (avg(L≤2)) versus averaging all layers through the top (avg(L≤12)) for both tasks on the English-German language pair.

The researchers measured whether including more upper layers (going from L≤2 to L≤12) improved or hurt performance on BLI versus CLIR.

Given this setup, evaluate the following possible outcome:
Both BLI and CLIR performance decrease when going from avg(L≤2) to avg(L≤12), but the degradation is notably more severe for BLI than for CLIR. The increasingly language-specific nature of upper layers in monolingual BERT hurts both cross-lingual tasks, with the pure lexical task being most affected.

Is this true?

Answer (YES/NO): NO